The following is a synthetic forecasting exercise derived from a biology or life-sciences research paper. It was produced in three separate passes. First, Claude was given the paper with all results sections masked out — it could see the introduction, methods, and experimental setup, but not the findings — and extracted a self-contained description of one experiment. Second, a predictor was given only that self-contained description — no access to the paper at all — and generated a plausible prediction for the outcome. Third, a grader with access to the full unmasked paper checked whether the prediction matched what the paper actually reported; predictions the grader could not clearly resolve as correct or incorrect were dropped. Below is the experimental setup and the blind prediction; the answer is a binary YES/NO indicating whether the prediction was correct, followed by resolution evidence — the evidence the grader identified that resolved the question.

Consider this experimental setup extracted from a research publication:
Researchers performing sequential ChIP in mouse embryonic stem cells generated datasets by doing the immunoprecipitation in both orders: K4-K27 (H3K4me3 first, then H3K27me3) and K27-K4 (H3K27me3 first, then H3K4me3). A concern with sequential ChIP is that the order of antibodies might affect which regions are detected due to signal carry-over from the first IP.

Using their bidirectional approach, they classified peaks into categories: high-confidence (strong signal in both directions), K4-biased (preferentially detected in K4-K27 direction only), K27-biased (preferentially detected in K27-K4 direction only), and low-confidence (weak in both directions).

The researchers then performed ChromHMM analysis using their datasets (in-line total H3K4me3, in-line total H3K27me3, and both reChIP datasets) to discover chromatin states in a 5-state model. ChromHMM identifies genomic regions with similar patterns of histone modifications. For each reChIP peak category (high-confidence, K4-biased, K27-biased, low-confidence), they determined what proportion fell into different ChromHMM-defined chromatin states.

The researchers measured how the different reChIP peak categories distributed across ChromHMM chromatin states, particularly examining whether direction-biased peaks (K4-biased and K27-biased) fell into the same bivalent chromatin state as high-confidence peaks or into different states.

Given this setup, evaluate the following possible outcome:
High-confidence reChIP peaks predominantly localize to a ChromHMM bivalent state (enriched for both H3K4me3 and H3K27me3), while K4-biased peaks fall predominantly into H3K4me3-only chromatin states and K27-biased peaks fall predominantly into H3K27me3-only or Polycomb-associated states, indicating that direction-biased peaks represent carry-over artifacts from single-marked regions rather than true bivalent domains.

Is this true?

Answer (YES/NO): NO